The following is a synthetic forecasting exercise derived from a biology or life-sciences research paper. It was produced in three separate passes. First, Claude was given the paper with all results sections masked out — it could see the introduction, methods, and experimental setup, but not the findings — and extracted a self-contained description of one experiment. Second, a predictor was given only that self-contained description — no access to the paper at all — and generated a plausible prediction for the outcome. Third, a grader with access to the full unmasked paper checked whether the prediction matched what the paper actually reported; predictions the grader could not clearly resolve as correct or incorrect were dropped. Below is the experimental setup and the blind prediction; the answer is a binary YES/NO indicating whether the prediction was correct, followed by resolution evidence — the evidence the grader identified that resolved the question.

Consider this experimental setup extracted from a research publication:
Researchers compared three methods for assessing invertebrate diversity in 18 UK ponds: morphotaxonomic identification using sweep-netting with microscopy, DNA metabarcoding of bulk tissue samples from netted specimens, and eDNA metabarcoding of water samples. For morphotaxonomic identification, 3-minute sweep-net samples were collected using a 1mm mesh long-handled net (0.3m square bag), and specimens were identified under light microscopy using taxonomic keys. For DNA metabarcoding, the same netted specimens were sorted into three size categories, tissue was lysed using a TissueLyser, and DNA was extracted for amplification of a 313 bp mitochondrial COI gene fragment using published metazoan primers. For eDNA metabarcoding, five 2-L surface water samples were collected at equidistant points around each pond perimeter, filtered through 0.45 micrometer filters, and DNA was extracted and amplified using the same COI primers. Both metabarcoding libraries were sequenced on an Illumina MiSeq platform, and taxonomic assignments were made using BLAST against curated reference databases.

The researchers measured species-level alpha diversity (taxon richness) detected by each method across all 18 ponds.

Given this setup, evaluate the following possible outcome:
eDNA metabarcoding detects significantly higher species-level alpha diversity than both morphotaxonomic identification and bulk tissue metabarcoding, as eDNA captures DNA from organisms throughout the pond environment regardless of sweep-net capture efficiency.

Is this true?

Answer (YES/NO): NO